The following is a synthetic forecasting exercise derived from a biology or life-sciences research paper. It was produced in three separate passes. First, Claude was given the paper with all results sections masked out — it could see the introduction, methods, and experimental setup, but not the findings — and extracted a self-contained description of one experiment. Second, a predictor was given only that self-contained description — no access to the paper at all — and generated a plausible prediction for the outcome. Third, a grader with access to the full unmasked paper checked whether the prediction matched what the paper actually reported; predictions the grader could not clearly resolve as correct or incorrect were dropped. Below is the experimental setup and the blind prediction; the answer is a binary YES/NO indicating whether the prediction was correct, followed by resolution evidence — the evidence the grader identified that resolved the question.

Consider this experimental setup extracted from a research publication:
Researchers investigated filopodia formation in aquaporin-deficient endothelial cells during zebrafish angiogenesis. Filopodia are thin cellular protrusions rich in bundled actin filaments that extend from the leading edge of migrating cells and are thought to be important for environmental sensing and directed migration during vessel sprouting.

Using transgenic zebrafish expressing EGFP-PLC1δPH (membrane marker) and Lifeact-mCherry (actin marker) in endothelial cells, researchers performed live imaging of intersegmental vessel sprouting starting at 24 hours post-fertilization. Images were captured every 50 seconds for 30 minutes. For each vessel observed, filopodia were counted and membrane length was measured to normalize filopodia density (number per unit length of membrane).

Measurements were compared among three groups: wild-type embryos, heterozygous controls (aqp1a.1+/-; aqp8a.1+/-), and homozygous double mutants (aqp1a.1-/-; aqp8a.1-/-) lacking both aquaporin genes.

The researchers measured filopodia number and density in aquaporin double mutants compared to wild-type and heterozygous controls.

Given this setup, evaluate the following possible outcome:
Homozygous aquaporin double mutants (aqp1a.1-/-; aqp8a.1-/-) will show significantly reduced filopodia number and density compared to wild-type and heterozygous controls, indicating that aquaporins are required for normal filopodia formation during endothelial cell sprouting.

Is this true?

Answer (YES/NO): YES